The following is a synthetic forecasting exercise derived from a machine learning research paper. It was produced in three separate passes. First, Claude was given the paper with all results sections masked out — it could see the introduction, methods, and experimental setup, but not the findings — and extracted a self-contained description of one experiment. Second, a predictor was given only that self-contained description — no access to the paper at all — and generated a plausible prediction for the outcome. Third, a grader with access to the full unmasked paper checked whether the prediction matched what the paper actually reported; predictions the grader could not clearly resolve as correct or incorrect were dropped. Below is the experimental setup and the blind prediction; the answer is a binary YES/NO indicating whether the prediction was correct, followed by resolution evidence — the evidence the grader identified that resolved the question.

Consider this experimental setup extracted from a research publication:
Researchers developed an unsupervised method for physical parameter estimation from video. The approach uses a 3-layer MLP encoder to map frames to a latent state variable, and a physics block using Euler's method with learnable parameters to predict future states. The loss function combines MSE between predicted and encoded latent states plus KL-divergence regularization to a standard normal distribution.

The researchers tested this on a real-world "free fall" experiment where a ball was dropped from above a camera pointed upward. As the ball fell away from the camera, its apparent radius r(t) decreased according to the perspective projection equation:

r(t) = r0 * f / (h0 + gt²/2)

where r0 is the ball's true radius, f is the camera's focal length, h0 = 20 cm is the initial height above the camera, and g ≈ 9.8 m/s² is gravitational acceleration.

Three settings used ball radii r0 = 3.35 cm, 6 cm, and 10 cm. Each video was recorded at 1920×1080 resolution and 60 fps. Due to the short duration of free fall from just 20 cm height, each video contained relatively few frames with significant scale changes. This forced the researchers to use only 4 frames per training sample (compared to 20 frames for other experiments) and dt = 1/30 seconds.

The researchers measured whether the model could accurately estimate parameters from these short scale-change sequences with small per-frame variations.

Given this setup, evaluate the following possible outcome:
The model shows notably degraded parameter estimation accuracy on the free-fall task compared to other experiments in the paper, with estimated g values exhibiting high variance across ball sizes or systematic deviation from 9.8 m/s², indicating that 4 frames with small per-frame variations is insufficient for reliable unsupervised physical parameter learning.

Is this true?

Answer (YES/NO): YES